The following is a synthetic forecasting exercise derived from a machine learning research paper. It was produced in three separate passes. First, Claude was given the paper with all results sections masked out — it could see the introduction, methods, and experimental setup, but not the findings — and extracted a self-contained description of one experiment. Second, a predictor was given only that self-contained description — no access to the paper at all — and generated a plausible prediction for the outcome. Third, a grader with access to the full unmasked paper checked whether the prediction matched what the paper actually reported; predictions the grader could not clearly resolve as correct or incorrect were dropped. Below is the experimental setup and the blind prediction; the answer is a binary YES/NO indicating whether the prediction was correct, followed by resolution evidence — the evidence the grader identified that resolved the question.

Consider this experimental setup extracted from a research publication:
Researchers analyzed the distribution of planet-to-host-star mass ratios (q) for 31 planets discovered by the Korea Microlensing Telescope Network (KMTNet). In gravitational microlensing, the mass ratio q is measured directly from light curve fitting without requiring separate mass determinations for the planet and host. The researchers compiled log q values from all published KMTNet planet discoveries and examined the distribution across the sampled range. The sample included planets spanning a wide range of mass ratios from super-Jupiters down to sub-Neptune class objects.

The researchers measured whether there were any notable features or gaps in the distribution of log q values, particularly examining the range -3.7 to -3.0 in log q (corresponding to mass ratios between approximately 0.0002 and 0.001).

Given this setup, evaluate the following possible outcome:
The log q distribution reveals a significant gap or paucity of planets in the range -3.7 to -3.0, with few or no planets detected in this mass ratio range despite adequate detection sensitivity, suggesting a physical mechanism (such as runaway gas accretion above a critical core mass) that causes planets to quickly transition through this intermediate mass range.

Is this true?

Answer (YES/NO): NO